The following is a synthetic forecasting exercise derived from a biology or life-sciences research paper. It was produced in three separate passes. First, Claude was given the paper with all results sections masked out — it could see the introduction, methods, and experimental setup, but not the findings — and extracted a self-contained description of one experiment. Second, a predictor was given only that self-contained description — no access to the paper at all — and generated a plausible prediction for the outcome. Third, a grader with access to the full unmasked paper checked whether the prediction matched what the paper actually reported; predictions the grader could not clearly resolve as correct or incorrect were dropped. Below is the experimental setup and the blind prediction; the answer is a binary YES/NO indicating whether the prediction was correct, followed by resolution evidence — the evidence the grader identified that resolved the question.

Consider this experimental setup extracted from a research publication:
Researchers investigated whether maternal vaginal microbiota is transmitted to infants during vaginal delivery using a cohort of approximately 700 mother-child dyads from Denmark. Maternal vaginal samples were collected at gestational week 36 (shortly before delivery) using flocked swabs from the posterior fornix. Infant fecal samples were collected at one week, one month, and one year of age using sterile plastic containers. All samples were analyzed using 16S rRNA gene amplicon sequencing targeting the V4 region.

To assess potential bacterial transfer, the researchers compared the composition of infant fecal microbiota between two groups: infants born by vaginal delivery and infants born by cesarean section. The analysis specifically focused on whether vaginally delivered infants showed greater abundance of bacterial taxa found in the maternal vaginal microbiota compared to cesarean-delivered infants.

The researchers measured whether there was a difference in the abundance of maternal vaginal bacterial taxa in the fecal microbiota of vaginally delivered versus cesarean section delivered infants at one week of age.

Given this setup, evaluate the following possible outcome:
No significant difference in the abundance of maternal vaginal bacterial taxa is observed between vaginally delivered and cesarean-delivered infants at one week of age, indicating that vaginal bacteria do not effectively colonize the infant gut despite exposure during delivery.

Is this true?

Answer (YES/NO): NO